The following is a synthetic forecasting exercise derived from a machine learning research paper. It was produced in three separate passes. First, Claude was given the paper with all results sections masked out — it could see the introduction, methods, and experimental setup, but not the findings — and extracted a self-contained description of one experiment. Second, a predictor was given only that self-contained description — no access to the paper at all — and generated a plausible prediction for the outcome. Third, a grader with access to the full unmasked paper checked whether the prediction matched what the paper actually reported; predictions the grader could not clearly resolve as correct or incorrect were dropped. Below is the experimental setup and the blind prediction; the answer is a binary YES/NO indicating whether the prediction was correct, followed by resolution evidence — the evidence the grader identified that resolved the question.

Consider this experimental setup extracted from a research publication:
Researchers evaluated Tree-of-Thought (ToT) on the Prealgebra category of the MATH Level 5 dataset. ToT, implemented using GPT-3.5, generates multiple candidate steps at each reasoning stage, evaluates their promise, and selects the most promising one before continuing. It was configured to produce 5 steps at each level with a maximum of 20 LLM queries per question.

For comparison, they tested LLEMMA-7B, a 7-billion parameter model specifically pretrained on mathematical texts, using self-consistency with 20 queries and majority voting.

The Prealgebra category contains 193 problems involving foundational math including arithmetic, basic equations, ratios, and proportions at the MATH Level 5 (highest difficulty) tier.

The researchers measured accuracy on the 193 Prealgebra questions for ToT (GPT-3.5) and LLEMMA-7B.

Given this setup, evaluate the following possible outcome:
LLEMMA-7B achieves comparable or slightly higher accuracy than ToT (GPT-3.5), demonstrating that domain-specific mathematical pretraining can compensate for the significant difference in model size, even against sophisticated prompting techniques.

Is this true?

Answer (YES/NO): NO